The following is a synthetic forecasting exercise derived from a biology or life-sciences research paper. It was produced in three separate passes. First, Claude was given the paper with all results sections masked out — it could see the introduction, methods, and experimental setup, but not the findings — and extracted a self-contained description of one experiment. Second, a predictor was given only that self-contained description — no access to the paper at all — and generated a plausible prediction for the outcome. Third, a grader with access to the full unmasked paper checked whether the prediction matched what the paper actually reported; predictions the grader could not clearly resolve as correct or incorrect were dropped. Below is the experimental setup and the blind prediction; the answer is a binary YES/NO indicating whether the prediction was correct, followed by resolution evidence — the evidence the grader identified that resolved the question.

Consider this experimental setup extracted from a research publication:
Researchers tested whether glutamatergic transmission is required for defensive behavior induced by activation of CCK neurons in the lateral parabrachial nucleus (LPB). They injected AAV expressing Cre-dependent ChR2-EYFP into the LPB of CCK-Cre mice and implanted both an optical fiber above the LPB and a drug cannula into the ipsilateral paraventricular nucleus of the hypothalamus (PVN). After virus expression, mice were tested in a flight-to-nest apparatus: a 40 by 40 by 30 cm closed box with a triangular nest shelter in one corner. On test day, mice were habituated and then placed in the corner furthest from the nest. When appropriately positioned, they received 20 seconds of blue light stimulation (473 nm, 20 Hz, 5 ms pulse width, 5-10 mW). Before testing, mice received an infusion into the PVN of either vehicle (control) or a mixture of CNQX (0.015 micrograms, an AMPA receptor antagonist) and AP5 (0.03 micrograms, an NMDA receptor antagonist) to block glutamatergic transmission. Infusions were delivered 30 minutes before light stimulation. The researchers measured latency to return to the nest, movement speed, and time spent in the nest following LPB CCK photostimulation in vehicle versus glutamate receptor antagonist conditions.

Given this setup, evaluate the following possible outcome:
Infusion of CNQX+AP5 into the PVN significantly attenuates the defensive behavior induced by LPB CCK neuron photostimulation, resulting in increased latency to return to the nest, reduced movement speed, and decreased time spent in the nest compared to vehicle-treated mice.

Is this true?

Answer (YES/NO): YES